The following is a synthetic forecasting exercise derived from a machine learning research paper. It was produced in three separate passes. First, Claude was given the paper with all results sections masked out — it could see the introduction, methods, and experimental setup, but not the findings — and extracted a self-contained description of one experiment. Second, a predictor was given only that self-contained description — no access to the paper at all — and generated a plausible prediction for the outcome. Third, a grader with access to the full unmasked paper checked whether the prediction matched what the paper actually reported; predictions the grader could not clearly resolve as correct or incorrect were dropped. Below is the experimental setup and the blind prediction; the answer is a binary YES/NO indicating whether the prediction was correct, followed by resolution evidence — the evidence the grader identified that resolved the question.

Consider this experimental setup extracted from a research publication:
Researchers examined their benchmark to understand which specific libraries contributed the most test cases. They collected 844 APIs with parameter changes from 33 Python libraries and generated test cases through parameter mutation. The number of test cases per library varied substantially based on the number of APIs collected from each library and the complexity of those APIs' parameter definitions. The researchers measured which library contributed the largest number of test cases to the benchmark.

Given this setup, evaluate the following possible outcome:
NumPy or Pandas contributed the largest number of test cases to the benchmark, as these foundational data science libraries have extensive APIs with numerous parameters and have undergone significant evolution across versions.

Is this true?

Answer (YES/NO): NO